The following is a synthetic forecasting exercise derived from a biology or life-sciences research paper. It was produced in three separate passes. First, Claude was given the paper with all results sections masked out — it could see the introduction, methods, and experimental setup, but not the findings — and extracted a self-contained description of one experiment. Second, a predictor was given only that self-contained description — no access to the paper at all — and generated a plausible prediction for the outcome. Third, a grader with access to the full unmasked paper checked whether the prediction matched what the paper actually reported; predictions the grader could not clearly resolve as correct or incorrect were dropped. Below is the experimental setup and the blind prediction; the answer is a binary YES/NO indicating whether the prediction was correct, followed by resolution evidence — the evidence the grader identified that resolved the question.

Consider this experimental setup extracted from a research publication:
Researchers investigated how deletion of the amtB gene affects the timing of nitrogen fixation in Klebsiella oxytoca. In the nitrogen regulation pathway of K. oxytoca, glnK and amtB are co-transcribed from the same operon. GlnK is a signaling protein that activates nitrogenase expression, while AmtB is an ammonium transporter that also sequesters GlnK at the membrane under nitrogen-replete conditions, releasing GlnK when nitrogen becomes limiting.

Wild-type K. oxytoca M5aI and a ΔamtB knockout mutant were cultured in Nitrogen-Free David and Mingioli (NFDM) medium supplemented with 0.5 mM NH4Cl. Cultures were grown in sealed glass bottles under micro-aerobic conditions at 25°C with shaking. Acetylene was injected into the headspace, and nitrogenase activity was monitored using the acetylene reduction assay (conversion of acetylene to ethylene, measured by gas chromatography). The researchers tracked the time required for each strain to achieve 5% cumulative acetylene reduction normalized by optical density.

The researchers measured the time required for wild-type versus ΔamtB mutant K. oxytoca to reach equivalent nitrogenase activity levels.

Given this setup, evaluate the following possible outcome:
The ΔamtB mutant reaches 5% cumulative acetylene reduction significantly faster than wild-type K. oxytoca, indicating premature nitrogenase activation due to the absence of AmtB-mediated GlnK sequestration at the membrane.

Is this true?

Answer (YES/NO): NO